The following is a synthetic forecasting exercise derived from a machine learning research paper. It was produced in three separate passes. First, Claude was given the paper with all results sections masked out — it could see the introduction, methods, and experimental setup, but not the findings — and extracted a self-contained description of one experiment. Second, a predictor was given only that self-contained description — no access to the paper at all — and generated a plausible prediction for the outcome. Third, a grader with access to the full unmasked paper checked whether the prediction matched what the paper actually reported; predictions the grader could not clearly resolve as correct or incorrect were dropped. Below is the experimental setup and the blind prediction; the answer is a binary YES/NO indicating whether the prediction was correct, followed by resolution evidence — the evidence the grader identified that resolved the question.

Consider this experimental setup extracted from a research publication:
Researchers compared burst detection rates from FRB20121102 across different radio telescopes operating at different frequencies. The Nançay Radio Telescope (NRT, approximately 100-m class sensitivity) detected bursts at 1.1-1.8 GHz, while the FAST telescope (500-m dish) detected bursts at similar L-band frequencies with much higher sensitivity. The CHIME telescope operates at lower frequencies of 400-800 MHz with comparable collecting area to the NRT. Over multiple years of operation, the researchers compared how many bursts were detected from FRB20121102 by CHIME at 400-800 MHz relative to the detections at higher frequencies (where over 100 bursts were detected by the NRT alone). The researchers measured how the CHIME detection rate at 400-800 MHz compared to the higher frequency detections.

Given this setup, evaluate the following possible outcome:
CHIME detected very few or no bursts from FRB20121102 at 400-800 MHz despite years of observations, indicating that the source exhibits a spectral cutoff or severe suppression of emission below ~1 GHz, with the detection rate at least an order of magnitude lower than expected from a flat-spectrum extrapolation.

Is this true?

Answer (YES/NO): YES